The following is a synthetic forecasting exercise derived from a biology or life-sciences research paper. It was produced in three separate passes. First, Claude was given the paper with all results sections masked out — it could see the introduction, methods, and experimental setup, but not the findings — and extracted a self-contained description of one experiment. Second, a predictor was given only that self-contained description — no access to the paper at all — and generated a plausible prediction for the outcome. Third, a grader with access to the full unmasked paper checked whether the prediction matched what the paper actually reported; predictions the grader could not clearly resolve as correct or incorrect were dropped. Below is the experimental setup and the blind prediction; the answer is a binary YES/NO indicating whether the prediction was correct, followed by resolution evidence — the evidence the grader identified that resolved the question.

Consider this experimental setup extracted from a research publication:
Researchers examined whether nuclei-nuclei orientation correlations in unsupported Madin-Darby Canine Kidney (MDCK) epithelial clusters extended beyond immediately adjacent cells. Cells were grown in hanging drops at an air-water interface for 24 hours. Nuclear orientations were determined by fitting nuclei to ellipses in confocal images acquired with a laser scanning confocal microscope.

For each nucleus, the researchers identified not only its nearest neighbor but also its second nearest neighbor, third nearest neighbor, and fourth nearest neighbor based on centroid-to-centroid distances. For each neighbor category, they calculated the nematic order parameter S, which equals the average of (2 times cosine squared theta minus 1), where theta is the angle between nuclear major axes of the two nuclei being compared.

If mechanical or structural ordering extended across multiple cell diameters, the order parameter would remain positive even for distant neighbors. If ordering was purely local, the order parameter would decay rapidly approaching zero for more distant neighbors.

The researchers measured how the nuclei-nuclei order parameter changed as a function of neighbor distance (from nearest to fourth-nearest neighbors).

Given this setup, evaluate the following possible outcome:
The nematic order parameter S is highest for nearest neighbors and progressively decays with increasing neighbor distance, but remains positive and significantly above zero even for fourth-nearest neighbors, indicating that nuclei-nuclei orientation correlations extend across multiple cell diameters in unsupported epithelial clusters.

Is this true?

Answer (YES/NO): NO